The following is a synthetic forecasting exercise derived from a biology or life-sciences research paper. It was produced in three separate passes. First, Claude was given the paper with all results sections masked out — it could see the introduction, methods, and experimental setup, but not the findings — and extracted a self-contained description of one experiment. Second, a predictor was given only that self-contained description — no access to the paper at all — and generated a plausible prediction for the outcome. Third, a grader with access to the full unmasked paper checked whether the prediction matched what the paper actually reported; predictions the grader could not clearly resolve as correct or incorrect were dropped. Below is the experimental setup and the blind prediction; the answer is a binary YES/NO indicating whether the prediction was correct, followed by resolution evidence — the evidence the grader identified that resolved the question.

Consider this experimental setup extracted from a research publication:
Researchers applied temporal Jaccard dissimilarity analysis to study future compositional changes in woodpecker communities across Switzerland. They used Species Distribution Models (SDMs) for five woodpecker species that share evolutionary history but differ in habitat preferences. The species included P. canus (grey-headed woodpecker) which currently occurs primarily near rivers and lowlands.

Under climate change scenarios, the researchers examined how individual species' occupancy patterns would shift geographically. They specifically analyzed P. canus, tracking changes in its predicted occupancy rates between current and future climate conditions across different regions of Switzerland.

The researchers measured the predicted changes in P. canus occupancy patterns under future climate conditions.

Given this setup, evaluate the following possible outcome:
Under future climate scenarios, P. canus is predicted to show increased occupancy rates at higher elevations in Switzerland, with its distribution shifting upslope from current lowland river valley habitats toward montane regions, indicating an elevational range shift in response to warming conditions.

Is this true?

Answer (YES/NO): NO